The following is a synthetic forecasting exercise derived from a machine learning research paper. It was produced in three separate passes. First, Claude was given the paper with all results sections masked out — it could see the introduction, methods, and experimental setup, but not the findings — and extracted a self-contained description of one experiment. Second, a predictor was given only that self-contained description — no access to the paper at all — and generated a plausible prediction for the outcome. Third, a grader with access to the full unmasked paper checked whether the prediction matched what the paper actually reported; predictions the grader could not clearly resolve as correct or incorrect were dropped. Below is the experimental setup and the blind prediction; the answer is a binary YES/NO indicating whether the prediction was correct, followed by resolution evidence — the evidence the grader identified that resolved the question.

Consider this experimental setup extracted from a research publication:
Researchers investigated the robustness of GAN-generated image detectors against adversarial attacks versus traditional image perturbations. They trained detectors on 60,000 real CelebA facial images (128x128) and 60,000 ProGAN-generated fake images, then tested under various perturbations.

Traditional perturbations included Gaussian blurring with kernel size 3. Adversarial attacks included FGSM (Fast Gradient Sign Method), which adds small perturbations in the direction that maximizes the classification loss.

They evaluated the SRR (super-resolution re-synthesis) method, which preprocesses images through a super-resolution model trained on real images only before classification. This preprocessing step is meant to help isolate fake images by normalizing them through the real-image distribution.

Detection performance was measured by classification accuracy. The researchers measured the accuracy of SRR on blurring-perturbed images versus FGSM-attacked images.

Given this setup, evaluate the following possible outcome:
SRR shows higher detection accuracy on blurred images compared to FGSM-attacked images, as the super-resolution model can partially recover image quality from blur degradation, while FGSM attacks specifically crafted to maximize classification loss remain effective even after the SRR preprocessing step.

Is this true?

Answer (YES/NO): YES